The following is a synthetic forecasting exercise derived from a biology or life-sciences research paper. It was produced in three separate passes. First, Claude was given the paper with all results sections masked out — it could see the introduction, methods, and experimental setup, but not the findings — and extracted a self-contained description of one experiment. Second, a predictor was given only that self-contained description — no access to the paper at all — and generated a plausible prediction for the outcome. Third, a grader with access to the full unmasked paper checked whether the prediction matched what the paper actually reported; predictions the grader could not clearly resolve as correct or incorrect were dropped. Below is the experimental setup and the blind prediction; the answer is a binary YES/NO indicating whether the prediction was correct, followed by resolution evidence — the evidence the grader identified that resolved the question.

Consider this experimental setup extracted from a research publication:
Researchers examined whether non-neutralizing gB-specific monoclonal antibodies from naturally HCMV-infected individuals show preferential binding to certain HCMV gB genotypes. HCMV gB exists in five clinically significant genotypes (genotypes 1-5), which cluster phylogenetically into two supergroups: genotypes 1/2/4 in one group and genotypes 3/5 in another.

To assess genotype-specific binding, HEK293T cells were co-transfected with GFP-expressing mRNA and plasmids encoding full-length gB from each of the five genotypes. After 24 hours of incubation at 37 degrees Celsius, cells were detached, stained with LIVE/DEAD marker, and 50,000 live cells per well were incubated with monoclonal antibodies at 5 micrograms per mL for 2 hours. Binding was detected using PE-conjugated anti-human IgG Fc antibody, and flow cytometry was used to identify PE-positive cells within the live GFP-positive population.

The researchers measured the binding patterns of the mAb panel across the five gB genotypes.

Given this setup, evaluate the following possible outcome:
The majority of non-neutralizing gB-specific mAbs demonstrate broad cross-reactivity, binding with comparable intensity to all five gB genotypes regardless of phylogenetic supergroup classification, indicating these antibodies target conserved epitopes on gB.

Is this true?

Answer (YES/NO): NO